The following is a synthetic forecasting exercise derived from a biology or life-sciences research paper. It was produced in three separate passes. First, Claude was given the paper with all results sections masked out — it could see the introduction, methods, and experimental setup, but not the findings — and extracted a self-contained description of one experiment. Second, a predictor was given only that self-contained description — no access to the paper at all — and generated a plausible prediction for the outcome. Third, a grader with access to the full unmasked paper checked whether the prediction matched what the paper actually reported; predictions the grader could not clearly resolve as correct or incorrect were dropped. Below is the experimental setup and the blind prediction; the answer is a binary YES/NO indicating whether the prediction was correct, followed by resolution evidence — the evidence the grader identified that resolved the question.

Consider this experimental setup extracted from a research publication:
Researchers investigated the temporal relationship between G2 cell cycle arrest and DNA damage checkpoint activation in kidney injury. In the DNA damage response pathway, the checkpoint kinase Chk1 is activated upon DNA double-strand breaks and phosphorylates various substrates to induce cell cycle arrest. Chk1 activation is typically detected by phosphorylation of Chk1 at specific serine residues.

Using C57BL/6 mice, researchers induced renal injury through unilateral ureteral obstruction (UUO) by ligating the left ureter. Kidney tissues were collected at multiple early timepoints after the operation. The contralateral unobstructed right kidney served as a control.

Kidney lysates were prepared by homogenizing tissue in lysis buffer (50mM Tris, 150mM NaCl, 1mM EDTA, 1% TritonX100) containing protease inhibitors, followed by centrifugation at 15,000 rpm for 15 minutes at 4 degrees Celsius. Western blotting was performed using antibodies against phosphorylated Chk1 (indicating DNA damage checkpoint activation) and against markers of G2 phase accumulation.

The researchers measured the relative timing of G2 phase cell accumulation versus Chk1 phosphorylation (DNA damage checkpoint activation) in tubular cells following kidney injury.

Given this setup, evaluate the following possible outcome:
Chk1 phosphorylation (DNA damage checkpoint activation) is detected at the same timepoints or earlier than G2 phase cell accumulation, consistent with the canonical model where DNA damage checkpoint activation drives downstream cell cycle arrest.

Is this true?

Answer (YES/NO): NO